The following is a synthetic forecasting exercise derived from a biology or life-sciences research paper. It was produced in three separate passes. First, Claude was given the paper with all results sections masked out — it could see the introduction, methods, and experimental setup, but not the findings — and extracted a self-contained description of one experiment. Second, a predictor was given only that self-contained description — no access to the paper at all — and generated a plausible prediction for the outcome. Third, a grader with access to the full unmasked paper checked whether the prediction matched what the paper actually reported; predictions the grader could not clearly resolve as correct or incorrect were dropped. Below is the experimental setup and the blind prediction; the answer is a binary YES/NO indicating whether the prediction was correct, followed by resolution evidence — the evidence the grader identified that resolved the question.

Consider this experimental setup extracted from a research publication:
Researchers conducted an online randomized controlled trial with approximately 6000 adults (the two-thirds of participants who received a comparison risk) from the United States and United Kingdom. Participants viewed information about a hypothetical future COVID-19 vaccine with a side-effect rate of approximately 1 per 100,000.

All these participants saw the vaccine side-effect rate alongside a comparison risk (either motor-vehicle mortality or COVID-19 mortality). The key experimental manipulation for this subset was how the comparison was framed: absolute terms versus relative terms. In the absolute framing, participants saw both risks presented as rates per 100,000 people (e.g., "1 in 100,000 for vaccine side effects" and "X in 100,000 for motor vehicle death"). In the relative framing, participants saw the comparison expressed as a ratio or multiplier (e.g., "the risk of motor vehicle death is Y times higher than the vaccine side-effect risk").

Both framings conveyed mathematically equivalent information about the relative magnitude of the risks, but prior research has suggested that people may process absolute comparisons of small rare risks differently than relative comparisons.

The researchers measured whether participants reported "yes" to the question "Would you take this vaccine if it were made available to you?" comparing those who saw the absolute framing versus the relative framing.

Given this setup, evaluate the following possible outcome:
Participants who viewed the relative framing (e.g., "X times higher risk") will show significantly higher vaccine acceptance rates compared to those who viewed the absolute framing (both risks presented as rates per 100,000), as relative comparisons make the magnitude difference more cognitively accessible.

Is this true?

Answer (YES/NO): NO